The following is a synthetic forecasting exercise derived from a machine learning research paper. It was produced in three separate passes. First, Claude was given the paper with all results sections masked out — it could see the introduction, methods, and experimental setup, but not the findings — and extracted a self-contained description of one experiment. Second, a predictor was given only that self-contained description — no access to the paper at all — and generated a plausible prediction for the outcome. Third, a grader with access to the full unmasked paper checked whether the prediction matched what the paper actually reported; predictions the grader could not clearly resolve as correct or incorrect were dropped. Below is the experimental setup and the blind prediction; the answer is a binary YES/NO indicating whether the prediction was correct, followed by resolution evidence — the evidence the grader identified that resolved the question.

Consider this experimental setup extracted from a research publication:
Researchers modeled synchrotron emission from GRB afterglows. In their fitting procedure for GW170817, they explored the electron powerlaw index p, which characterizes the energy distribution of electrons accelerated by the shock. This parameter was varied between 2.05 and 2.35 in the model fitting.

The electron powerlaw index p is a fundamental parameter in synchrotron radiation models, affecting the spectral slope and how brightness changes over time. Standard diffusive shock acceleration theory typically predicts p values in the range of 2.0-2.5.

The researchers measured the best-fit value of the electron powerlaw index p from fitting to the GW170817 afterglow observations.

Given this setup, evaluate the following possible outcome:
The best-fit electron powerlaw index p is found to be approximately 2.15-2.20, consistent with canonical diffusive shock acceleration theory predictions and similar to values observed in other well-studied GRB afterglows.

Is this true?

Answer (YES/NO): NO